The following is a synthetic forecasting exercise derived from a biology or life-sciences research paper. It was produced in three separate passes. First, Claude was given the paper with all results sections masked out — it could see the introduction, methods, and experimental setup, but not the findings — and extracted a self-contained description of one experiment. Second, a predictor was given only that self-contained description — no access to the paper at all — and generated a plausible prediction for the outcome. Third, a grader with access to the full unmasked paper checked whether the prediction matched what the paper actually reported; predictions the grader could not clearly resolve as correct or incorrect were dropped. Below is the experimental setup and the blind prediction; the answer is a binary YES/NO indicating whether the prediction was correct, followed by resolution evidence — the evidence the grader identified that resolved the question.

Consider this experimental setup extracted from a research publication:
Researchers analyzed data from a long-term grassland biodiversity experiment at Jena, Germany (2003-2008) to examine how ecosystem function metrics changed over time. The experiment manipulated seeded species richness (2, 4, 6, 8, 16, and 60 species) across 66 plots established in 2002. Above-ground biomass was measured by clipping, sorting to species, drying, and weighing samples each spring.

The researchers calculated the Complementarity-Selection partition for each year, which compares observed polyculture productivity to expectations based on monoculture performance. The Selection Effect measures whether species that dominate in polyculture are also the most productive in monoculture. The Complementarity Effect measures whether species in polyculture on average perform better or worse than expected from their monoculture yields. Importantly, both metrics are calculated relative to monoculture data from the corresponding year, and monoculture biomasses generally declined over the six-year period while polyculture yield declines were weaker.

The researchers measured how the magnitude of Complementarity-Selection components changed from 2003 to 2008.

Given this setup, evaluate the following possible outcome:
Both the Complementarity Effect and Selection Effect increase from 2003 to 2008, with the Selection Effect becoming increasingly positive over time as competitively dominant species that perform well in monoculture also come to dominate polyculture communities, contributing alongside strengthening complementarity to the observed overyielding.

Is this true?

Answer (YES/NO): NO